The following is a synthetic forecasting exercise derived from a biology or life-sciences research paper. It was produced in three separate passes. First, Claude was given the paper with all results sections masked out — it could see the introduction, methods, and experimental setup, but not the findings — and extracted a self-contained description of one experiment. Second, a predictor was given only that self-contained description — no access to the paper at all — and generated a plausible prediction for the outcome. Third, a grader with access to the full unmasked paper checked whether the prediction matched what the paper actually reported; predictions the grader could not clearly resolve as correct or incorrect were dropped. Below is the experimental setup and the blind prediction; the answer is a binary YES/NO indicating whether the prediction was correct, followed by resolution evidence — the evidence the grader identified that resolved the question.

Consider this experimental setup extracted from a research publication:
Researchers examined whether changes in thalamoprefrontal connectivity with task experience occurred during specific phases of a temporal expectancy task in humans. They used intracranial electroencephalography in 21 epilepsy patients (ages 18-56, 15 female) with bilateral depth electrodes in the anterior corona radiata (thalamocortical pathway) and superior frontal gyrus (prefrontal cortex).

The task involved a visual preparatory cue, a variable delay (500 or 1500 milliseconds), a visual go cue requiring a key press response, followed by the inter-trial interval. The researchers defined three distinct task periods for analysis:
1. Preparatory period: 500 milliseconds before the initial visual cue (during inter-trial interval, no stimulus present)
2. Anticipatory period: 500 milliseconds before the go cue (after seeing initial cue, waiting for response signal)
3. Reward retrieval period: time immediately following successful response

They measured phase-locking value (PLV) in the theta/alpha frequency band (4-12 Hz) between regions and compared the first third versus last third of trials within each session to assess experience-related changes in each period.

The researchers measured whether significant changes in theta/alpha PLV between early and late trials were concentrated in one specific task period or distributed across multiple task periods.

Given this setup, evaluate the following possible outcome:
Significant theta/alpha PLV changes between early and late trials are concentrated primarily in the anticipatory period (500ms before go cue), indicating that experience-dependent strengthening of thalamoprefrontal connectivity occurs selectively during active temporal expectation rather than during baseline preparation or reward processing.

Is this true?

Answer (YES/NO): NO